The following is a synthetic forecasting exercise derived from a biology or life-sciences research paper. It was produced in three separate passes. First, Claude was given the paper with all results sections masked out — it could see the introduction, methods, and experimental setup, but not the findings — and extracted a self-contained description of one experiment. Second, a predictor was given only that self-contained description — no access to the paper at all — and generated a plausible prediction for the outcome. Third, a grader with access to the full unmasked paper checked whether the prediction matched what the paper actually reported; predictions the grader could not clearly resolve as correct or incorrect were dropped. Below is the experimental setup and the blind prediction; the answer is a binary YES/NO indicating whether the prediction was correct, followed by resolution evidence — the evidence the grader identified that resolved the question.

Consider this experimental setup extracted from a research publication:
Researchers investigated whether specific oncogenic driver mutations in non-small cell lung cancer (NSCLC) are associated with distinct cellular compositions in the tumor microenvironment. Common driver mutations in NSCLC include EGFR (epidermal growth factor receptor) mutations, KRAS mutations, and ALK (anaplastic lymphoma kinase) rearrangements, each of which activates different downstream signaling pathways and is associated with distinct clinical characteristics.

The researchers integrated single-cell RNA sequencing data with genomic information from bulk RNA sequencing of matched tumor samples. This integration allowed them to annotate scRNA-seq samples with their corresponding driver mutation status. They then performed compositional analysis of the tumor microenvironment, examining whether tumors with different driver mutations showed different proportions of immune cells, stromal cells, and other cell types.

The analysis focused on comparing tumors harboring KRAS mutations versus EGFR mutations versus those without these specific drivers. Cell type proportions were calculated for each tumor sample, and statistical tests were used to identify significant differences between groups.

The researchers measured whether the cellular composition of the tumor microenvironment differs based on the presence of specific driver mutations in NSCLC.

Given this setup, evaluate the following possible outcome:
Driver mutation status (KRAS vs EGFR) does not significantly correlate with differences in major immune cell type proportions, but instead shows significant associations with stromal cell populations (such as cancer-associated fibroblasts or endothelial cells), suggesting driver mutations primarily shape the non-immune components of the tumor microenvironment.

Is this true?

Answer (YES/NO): NO